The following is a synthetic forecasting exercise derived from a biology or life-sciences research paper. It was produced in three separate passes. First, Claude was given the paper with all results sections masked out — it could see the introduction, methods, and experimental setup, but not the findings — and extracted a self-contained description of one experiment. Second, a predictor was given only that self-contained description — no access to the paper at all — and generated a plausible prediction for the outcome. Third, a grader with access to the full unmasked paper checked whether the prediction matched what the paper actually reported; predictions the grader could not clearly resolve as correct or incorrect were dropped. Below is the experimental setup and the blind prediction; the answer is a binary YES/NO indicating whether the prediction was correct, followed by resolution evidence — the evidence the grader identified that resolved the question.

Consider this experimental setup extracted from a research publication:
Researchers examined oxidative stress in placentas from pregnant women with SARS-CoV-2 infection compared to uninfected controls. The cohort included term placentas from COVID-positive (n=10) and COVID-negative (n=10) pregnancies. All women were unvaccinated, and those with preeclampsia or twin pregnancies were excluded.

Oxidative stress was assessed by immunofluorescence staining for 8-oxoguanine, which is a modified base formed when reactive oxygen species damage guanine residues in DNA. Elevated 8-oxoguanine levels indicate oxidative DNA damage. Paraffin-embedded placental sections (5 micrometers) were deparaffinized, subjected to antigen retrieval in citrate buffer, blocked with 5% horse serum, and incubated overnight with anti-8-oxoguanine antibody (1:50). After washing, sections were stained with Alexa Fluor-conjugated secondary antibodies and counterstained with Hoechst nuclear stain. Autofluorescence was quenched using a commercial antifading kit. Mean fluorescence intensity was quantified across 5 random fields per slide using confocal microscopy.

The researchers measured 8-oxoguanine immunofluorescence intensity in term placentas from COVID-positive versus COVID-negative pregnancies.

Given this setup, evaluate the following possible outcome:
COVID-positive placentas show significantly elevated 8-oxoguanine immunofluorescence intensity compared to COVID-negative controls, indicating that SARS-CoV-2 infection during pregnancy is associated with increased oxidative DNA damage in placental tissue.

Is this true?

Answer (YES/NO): NO